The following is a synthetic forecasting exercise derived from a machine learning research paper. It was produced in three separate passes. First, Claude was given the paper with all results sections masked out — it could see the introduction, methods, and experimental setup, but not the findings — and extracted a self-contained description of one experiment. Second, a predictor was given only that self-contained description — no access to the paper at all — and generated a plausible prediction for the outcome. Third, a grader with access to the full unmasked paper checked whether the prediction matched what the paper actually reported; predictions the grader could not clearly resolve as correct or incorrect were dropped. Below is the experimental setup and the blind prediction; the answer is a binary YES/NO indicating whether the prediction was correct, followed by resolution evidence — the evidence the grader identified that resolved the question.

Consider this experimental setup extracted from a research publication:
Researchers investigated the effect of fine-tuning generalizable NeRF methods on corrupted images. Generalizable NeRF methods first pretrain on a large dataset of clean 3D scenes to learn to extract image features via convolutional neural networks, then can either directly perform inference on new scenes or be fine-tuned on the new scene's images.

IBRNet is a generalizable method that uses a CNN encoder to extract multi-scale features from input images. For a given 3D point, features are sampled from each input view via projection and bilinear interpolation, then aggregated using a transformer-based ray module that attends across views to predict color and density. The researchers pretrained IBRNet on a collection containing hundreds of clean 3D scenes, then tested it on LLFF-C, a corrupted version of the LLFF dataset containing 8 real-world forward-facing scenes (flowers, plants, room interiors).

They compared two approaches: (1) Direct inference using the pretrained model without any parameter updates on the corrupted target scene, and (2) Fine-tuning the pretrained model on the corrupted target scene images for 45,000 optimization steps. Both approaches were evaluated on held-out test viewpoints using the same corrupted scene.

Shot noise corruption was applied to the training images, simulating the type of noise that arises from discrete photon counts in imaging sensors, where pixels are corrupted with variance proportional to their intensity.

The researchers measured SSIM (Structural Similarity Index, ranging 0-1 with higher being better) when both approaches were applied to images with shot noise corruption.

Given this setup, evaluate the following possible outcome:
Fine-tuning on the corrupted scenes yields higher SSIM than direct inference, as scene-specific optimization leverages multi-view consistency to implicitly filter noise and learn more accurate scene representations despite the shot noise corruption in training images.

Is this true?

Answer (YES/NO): YES